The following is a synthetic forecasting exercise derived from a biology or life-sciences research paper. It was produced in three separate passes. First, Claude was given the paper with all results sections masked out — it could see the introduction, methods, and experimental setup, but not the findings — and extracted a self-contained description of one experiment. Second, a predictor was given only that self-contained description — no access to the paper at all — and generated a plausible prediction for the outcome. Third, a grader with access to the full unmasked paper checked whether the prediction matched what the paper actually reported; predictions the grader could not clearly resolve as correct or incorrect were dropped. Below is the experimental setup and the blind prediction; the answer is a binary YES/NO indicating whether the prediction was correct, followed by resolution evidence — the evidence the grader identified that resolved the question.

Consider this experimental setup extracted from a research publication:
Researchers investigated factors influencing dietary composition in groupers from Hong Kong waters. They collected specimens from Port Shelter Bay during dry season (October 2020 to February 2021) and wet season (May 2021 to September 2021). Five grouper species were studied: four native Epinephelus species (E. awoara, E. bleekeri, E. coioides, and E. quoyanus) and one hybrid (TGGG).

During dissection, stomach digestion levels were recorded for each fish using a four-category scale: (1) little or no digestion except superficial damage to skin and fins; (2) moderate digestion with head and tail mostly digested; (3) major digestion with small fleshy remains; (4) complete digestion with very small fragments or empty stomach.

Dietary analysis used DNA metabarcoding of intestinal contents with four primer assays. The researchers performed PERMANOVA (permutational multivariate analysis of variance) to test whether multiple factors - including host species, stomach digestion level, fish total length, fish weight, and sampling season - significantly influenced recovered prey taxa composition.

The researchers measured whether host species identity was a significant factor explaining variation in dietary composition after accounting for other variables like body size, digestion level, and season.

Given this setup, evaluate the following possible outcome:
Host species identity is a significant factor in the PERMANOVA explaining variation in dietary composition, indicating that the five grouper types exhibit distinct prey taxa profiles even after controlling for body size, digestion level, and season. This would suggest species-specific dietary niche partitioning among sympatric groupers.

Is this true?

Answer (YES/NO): YES